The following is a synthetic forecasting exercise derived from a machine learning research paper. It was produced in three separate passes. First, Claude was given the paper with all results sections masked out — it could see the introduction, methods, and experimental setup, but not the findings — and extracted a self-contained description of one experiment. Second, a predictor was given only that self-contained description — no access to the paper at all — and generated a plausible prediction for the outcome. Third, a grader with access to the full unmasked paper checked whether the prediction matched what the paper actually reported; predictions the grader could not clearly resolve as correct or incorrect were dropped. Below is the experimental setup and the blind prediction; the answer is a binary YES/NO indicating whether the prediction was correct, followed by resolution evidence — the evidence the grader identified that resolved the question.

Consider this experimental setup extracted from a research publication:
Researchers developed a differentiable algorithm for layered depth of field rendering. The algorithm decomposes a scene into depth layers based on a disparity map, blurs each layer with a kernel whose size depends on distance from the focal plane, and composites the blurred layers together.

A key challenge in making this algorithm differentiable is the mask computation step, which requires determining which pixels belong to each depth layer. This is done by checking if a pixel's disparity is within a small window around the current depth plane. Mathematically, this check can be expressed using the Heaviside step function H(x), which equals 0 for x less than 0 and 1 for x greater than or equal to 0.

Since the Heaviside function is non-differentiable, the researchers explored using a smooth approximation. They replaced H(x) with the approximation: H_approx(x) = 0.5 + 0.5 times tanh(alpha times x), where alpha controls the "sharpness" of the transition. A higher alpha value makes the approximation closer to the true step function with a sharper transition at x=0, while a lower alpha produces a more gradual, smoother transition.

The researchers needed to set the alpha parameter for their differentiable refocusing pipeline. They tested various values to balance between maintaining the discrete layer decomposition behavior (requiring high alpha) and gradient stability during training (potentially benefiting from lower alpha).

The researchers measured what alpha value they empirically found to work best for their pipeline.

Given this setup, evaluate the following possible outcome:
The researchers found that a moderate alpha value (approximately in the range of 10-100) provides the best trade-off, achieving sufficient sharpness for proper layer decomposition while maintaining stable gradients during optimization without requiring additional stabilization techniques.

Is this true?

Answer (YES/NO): NO